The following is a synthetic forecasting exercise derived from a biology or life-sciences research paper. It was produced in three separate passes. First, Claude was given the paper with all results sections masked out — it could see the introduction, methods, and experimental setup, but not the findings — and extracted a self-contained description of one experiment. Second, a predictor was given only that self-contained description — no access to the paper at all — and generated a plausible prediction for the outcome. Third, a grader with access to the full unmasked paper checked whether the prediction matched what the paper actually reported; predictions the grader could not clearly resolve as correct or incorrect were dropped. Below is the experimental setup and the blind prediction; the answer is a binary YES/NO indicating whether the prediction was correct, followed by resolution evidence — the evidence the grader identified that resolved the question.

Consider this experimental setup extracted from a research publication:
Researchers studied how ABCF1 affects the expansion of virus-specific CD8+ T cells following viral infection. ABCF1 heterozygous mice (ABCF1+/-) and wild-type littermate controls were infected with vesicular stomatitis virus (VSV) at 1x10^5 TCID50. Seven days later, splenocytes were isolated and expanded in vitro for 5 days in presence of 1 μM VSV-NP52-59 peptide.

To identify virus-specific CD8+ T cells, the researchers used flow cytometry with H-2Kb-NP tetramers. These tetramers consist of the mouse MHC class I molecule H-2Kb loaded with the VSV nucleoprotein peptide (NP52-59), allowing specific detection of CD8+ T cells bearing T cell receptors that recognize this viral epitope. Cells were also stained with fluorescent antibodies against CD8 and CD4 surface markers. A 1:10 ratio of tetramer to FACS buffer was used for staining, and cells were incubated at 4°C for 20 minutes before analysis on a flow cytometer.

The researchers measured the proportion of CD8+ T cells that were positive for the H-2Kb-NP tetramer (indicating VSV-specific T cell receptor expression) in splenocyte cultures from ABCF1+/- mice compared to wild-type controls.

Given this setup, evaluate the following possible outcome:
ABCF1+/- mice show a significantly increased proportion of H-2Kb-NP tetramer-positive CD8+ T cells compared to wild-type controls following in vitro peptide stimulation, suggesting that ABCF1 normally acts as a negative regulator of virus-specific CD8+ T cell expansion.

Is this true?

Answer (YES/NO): NO